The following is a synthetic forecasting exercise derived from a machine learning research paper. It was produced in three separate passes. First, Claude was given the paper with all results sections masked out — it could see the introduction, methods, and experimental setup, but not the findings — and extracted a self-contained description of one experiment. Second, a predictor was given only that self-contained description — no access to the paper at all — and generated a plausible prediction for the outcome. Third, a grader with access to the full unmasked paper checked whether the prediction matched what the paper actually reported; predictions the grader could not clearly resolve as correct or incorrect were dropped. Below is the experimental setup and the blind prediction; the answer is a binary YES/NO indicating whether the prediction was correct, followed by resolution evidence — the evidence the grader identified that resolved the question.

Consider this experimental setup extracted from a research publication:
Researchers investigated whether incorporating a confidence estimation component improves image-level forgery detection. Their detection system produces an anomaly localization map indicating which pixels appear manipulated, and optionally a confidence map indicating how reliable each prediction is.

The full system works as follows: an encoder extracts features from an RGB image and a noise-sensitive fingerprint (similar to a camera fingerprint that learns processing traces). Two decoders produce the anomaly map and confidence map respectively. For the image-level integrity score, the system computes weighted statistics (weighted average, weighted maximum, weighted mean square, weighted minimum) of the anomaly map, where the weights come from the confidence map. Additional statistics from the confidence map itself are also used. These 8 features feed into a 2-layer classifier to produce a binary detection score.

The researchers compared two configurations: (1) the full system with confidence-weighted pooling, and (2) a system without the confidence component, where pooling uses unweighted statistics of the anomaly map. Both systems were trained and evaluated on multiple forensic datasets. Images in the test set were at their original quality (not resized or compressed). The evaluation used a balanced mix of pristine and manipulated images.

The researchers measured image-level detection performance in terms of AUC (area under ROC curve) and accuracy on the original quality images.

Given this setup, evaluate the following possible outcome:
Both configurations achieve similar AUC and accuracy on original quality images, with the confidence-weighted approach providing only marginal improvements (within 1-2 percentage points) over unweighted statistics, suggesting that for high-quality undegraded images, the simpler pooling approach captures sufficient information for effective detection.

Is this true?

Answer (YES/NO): NO